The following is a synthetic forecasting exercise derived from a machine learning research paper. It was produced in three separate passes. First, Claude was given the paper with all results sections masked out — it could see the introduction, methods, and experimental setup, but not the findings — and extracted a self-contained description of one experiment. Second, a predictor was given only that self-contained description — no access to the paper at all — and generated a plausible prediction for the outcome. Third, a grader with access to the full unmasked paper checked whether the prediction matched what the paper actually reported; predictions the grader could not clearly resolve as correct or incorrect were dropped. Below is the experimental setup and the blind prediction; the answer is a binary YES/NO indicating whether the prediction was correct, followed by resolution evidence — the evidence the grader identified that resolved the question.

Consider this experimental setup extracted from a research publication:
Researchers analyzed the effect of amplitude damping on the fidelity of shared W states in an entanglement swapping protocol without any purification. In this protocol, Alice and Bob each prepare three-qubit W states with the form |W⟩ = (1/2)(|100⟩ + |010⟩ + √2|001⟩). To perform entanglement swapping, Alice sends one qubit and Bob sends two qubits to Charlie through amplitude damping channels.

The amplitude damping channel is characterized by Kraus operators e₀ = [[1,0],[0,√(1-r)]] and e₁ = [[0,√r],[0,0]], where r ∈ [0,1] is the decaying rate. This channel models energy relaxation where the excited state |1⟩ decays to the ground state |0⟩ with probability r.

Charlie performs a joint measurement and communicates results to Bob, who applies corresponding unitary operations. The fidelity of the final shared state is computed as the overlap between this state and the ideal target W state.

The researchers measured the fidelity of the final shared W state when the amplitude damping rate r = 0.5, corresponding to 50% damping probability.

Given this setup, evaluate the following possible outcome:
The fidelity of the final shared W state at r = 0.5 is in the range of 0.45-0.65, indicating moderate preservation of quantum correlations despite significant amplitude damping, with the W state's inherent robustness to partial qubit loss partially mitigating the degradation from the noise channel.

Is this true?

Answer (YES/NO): NO